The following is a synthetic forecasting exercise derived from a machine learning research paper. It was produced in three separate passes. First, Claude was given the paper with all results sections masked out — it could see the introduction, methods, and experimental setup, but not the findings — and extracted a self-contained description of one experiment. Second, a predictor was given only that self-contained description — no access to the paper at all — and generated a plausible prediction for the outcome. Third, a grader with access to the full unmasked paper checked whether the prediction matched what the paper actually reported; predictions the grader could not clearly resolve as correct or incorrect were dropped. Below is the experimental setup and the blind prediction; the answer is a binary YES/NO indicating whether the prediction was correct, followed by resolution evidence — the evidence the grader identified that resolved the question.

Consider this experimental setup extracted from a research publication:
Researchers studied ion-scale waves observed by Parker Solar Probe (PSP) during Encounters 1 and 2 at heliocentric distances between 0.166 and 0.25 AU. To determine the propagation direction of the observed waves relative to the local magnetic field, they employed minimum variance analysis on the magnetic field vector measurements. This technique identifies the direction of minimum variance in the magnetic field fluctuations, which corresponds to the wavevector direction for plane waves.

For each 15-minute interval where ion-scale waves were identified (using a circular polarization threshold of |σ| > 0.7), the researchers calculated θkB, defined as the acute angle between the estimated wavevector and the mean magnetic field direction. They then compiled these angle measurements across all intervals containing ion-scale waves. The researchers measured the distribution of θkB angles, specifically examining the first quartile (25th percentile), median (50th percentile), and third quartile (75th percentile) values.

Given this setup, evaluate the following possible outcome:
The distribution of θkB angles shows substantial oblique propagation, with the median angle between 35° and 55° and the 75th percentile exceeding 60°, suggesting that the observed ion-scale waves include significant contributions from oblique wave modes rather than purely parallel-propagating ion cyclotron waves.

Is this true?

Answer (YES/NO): NO